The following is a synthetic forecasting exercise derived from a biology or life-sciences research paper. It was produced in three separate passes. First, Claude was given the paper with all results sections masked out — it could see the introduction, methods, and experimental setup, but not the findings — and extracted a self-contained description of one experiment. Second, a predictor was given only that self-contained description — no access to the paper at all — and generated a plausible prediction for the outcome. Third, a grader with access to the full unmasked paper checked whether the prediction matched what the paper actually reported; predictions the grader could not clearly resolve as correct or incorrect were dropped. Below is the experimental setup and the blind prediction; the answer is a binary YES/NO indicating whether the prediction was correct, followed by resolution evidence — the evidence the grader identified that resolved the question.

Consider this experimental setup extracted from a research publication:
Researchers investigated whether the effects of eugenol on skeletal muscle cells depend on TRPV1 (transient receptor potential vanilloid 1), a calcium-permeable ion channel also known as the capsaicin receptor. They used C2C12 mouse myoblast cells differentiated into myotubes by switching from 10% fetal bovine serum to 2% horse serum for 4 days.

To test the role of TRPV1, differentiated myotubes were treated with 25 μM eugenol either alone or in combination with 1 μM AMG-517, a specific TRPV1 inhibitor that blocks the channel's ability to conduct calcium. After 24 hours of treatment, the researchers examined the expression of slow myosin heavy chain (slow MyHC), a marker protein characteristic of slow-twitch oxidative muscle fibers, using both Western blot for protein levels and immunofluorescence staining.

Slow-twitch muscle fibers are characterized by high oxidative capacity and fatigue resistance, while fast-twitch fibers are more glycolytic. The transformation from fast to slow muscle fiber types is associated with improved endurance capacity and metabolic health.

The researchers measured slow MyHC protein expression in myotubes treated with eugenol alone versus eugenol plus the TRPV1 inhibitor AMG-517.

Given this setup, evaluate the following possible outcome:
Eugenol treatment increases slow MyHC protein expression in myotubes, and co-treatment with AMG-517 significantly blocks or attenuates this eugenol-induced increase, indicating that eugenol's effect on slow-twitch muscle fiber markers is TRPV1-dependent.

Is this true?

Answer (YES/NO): YES